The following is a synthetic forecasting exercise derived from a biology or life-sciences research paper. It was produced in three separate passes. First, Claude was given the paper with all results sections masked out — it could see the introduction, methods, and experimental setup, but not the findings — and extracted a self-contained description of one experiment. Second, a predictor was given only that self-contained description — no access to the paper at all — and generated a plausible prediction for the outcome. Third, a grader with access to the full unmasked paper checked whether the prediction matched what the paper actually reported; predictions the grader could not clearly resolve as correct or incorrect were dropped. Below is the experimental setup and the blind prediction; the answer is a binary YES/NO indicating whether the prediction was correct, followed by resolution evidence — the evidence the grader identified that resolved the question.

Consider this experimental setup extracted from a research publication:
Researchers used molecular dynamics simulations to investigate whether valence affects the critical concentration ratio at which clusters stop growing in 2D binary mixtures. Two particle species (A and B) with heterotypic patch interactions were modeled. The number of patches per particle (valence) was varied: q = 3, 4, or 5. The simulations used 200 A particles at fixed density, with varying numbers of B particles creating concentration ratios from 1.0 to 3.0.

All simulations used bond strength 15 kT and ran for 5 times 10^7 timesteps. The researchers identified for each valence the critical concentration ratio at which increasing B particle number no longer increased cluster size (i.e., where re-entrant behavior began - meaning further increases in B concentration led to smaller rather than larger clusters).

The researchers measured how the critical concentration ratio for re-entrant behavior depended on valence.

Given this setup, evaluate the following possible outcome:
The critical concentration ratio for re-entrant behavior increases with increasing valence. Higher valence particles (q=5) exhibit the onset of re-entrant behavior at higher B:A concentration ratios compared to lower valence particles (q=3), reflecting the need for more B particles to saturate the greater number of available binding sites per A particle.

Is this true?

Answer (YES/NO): YES